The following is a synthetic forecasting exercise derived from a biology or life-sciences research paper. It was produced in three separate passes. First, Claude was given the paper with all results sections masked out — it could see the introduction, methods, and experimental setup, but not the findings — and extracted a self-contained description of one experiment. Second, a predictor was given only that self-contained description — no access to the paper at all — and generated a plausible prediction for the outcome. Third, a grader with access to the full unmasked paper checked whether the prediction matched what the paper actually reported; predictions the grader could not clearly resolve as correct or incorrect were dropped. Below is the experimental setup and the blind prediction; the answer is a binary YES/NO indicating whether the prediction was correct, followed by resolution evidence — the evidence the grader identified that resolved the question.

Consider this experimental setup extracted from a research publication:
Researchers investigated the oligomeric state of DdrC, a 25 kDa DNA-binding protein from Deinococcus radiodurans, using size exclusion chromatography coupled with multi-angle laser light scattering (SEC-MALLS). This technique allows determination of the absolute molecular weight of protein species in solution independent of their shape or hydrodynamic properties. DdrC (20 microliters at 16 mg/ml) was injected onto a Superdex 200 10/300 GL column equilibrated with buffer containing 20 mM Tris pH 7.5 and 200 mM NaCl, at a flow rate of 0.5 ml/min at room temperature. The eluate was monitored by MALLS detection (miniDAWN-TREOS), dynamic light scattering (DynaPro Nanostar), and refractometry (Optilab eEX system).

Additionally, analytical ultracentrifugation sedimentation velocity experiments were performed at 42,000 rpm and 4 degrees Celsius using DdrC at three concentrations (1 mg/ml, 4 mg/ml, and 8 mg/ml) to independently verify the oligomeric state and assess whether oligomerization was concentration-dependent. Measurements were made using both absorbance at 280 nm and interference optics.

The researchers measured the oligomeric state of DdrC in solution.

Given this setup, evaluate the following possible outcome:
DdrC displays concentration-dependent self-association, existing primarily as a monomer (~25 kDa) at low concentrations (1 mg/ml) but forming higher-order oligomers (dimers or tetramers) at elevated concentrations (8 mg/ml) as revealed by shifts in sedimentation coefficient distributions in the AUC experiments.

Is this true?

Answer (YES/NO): NO